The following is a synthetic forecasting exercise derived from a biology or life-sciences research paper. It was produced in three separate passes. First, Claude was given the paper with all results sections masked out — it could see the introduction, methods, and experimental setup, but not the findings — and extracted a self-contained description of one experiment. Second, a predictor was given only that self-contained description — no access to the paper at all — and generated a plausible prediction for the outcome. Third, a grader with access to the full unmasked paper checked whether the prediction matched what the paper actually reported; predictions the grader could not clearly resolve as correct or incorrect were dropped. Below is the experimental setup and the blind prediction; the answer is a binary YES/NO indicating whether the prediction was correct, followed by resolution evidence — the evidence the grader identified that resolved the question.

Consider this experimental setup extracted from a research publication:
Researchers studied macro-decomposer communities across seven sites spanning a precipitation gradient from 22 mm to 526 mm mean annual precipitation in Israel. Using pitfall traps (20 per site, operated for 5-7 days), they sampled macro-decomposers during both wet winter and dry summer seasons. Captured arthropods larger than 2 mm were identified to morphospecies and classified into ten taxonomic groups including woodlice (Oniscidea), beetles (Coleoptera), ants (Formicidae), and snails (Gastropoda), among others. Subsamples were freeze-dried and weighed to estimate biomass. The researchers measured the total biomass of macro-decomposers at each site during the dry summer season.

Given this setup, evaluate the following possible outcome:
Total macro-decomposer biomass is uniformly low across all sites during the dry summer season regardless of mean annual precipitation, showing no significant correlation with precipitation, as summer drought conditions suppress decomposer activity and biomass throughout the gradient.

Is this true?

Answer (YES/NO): NO